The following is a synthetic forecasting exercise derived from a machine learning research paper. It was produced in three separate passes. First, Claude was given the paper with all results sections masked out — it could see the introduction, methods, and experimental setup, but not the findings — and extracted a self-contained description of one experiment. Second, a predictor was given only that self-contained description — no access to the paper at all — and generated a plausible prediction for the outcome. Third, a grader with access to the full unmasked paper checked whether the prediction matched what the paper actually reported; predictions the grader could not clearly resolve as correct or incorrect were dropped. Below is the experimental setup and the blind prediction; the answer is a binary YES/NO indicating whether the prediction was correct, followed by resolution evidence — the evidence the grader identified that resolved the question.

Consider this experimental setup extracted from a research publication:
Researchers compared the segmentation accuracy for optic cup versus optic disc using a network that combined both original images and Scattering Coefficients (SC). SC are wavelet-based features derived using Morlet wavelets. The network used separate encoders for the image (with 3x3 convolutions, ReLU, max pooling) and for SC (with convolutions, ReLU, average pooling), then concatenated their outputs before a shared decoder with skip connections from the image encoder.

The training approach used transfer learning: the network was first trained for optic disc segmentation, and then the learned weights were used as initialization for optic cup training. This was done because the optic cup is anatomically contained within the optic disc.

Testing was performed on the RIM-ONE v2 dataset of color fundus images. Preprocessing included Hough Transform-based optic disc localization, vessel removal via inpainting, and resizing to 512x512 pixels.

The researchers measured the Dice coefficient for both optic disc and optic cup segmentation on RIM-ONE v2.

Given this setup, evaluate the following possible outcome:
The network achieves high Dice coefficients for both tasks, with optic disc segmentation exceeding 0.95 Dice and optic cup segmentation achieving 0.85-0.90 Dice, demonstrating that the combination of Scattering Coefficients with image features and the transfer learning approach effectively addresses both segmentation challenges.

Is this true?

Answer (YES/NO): NO